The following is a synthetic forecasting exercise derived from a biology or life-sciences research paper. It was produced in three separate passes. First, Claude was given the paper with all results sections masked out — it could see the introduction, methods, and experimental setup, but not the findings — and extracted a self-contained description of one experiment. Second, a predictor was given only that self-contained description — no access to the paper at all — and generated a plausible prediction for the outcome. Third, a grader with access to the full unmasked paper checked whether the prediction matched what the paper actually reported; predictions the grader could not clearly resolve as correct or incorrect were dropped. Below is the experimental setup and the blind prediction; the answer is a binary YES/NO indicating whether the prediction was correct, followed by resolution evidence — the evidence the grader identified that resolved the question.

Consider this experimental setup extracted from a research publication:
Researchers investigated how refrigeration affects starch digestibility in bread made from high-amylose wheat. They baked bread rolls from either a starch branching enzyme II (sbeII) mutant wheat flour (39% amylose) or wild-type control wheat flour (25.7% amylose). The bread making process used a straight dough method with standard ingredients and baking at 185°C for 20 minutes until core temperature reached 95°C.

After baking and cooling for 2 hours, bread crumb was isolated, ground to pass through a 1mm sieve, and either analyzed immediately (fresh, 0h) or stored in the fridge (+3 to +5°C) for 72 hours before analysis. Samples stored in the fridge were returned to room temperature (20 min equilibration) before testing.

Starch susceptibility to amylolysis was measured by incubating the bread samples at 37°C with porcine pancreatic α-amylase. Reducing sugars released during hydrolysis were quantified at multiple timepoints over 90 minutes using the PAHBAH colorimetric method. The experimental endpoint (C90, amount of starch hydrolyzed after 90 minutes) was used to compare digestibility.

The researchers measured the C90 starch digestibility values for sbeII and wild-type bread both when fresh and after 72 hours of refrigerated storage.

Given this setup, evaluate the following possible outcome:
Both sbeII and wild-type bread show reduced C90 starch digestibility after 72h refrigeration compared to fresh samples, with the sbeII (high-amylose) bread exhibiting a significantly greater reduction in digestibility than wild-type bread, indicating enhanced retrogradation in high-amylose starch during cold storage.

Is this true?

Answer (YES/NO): NO